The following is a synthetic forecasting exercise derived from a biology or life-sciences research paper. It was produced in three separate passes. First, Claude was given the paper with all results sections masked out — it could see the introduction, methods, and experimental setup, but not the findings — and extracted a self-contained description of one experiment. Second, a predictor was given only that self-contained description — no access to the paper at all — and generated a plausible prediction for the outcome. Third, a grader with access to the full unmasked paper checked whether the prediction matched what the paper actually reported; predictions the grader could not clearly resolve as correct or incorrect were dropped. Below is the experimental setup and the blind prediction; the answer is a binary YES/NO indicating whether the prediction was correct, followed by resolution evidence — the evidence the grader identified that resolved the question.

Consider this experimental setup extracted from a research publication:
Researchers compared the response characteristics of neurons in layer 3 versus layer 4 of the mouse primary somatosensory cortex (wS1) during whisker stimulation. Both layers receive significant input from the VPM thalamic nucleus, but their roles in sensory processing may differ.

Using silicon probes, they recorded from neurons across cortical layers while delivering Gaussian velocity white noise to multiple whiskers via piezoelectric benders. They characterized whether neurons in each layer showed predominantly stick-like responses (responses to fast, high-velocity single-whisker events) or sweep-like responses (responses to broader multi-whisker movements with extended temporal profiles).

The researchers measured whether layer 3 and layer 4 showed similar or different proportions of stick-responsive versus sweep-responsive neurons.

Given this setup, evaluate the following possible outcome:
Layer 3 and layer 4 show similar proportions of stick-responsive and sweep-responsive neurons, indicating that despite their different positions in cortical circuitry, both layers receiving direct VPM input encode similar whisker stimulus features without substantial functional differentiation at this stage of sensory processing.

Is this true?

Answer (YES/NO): YES